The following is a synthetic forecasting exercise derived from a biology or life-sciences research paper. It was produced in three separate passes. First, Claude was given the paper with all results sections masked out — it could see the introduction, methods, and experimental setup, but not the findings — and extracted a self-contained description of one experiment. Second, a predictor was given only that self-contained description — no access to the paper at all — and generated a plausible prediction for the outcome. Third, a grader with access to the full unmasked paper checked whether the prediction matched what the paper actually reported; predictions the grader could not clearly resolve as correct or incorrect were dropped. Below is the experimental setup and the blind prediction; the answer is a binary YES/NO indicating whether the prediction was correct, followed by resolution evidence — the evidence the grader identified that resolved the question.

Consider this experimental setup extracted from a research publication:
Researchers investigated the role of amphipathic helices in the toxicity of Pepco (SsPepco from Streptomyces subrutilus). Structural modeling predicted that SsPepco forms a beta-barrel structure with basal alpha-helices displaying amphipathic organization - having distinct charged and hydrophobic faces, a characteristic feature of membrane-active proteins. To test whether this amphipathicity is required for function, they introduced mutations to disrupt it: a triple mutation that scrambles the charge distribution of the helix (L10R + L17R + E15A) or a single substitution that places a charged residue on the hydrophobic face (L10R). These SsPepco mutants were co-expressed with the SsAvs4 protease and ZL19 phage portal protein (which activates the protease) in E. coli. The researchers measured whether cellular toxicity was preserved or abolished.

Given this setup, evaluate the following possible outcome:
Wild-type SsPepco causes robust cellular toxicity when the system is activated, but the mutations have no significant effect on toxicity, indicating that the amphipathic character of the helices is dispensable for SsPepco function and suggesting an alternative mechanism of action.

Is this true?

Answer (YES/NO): NO